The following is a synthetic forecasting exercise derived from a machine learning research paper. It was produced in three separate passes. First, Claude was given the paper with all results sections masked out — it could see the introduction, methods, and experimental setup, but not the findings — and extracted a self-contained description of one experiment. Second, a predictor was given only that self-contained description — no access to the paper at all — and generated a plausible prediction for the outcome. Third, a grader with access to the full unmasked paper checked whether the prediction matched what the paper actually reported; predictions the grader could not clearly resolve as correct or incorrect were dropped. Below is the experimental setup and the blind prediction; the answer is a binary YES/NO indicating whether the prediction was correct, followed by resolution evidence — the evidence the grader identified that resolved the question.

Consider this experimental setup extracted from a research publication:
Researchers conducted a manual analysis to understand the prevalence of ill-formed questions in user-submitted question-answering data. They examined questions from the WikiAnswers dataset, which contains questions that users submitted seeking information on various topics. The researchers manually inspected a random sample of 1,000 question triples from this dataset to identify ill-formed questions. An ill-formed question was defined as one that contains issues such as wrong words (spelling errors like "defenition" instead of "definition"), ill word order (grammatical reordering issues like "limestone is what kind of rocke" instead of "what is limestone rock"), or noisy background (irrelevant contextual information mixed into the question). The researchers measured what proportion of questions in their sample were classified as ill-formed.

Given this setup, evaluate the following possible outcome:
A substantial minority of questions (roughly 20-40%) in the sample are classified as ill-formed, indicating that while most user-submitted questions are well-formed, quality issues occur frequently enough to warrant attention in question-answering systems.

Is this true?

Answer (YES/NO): NO